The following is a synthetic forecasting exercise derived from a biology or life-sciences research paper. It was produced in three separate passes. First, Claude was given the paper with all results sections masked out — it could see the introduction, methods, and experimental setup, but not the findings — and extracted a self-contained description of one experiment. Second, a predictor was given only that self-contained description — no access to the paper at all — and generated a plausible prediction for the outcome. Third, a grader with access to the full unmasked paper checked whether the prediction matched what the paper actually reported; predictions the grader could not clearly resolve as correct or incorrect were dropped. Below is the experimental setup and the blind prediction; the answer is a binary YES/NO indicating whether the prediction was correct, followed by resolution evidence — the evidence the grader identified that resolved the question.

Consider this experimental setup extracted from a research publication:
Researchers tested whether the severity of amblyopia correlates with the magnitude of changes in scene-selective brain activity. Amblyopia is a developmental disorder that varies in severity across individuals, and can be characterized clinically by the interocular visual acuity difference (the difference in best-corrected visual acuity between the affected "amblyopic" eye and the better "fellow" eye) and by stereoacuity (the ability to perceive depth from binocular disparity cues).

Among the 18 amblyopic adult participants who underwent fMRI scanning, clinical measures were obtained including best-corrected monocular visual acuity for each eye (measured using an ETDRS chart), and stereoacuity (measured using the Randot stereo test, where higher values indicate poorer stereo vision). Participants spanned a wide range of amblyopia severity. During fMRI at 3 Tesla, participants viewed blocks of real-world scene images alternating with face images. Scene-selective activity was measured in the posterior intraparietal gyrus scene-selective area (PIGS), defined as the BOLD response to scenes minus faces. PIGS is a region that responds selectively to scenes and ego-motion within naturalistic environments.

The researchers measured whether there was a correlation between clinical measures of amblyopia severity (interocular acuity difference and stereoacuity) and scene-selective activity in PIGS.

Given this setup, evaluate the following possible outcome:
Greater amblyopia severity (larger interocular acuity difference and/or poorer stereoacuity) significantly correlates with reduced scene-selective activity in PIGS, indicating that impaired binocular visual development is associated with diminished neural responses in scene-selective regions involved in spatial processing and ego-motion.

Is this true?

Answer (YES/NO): NO